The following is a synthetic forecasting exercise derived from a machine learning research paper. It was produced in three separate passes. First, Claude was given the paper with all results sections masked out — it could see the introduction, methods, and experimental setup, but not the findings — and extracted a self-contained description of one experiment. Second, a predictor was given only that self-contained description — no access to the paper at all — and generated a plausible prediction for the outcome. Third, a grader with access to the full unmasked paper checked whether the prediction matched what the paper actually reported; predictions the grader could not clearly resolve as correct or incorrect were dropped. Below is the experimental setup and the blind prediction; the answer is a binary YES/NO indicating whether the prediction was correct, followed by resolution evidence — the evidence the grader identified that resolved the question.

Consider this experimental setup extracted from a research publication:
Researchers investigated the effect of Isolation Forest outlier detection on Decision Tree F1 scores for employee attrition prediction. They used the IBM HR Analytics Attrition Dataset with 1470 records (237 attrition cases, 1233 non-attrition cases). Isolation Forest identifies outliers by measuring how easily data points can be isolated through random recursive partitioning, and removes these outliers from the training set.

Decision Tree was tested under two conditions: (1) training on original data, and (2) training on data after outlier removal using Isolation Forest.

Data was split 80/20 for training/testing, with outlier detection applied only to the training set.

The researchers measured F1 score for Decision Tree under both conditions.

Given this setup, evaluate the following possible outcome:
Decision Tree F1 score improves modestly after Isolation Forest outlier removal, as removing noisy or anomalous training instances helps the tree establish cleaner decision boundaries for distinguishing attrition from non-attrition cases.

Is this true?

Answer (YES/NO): NO